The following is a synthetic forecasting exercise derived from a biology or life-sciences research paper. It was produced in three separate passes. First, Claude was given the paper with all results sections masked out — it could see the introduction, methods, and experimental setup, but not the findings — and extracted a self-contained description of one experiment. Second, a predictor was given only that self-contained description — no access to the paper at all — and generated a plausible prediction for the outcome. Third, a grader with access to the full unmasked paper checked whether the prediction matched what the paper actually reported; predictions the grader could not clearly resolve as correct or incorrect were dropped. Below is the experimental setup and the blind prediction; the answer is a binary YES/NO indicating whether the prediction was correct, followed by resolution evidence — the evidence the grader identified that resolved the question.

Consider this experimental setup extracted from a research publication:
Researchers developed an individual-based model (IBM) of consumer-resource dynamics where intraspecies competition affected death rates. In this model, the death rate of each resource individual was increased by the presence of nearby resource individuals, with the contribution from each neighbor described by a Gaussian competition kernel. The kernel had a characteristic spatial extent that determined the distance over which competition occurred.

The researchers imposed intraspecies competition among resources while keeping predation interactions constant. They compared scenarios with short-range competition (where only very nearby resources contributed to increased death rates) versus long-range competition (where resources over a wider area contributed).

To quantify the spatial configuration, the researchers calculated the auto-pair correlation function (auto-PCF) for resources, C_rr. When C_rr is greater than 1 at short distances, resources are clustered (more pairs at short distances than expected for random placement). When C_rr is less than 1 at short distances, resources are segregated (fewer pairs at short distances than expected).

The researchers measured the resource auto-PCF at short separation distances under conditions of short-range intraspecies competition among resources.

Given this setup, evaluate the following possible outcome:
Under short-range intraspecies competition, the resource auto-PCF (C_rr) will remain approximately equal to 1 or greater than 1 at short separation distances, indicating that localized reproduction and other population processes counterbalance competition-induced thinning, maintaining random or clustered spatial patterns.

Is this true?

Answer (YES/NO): NO